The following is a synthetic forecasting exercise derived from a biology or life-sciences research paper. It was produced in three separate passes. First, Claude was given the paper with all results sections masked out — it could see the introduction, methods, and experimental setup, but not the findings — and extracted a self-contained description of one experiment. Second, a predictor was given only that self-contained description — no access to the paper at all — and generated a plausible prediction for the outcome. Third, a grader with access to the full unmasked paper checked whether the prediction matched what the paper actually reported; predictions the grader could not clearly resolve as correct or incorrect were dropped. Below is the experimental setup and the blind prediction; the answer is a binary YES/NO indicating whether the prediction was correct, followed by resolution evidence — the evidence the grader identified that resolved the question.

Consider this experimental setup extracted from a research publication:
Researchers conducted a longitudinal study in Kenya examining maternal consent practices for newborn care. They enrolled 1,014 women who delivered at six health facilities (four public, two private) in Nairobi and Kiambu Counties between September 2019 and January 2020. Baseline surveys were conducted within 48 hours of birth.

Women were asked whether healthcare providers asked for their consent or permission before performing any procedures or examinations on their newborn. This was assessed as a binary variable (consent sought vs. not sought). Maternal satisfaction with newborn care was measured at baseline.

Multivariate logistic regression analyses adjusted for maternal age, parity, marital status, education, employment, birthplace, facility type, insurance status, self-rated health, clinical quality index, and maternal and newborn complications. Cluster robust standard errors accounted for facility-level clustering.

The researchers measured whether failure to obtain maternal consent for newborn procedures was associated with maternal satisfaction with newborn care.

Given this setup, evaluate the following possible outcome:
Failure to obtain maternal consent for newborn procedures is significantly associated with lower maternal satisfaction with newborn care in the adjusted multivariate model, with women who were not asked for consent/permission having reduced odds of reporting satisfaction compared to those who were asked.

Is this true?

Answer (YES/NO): YES